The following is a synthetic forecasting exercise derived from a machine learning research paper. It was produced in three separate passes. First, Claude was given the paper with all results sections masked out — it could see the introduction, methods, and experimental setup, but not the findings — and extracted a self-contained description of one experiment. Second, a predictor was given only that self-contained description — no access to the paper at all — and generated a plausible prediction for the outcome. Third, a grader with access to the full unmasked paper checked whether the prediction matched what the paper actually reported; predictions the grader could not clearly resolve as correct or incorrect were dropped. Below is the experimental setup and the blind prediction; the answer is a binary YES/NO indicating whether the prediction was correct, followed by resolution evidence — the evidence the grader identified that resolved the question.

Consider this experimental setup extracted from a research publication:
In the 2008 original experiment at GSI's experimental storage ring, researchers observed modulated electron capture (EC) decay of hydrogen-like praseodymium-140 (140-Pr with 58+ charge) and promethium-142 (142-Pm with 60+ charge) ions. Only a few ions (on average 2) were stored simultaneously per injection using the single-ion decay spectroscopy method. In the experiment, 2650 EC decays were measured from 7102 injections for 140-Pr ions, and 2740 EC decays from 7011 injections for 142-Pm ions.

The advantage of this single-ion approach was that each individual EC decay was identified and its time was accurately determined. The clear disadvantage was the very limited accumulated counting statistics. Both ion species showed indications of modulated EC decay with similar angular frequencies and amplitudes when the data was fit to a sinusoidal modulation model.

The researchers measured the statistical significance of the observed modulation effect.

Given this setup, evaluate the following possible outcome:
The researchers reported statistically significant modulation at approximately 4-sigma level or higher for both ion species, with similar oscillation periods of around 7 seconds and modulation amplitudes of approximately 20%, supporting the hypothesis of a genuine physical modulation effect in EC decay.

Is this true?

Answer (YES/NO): NO